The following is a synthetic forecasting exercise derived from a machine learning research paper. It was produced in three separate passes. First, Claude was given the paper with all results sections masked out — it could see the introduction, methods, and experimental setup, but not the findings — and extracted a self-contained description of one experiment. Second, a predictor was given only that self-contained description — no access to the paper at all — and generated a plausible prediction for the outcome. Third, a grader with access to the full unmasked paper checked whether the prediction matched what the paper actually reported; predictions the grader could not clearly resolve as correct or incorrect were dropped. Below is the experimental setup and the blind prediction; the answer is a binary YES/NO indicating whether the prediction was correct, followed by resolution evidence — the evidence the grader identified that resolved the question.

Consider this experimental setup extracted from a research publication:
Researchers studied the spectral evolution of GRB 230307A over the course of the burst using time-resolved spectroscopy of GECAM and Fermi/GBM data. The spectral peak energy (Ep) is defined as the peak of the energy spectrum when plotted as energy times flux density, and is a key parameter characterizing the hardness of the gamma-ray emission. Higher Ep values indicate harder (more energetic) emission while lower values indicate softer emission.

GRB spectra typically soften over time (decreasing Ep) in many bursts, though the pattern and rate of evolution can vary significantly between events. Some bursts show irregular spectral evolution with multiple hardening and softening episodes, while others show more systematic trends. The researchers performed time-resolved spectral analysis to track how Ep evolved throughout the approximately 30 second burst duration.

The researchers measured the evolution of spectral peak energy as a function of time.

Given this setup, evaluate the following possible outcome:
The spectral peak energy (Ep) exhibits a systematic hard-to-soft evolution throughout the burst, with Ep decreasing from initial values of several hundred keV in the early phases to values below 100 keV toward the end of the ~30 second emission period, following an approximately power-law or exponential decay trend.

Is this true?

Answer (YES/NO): NO